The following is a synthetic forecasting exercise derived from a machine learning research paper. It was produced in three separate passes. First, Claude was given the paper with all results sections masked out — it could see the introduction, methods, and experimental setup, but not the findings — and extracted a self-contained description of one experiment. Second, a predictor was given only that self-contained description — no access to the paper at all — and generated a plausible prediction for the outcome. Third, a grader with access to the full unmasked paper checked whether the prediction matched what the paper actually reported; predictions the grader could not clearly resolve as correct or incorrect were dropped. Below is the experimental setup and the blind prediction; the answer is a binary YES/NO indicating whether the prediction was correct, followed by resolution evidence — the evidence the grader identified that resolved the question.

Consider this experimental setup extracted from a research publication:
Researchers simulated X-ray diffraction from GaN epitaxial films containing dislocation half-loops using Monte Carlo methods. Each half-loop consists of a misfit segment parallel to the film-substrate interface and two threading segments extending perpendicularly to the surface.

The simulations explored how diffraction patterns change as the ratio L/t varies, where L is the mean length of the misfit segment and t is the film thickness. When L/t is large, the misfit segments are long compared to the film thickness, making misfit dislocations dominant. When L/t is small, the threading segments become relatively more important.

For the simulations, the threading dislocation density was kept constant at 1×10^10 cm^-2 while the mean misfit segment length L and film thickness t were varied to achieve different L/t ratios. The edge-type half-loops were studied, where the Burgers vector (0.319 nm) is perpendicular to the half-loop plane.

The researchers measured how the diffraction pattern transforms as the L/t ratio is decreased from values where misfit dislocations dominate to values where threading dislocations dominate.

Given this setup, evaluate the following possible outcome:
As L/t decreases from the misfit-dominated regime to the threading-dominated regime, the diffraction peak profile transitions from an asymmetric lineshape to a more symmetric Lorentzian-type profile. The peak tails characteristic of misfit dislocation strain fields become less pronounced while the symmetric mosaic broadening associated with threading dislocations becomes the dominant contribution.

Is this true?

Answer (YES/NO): NO